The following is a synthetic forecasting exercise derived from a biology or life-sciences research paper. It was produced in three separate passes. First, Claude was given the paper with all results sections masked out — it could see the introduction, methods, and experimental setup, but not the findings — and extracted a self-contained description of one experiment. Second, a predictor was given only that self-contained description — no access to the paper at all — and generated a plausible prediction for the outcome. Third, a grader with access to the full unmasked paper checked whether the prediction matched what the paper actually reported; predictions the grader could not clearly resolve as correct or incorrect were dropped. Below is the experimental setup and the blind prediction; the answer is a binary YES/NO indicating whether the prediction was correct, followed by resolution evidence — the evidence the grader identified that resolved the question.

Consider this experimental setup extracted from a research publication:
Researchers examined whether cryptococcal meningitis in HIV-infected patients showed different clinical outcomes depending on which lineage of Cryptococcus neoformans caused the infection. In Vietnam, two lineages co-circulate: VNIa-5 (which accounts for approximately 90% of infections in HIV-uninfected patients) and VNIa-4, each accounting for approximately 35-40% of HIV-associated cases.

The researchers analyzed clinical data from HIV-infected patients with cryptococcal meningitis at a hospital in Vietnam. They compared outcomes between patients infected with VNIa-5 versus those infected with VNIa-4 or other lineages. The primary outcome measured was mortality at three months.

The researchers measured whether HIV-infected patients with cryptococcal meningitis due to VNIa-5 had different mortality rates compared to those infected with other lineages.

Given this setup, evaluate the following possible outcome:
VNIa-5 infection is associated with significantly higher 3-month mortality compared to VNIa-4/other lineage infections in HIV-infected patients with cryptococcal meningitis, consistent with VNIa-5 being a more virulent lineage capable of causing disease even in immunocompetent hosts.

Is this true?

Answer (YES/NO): NO